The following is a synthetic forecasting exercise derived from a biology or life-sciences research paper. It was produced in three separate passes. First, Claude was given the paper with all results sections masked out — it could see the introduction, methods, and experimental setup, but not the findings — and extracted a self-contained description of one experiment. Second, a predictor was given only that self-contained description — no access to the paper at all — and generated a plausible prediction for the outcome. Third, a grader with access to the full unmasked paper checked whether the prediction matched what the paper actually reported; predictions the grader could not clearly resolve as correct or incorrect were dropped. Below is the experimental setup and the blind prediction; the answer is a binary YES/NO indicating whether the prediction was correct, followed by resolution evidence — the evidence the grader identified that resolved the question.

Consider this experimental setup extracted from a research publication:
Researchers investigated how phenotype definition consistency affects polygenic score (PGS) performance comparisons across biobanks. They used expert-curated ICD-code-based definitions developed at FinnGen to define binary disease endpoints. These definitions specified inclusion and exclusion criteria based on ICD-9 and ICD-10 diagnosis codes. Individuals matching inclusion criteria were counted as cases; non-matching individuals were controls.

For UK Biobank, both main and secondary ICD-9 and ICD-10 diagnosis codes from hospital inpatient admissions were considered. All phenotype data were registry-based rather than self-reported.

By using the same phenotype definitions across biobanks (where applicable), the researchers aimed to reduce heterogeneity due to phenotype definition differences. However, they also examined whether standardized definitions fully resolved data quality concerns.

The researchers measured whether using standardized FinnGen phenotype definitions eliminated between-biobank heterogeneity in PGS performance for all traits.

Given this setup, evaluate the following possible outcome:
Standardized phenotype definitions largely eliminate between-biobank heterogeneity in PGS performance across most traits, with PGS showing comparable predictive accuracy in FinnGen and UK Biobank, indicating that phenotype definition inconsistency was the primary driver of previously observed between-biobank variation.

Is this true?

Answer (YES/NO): NO